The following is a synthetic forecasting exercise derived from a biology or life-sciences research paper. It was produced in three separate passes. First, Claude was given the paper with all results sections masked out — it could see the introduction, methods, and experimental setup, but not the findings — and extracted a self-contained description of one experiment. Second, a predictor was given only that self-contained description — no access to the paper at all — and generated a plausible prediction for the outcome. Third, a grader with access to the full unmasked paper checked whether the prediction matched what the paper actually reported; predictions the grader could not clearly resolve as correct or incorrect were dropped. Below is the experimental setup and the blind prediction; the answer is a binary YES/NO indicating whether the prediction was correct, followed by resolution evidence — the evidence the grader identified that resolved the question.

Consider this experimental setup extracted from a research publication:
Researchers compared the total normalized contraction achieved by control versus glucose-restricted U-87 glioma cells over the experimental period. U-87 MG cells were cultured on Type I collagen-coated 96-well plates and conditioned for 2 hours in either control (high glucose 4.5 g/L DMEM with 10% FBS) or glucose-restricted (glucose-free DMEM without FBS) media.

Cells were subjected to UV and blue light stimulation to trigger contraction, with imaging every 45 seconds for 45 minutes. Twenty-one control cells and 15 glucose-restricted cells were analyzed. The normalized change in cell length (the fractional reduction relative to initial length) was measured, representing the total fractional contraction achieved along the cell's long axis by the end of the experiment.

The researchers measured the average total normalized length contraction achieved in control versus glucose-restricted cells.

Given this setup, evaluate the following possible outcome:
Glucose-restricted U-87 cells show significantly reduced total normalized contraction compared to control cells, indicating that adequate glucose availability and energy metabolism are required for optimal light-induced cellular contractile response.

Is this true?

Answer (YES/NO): YES